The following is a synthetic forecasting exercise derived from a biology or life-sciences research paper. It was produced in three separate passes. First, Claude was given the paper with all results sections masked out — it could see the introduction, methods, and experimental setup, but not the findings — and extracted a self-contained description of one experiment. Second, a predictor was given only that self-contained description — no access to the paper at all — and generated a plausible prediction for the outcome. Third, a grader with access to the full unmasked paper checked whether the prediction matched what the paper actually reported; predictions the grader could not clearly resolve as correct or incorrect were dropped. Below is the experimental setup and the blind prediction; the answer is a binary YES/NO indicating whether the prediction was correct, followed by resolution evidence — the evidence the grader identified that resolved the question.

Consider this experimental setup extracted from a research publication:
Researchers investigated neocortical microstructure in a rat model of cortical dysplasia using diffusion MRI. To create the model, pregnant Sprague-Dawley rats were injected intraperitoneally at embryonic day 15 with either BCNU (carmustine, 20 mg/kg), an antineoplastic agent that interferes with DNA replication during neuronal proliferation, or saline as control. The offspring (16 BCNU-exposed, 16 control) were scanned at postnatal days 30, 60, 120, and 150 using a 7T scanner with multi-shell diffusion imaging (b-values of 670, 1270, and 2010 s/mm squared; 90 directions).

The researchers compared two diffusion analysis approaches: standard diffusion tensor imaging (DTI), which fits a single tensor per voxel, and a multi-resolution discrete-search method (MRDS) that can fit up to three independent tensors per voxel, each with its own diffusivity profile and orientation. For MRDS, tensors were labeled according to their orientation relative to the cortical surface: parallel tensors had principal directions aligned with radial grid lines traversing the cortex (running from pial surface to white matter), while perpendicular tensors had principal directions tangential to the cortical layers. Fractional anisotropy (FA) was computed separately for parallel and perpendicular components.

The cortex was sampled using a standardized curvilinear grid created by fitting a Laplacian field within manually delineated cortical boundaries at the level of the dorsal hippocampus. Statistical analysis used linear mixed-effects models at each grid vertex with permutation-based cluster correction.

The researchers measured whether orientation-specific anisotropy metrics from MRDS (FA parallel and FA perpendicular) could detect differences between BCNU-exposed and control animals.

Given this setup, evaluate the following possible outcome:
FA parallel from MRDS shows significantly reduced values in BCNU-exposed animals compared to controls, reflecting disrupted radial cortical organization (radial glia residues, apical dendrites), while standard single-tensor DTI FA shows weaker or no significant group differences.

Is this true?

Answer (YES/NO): YES